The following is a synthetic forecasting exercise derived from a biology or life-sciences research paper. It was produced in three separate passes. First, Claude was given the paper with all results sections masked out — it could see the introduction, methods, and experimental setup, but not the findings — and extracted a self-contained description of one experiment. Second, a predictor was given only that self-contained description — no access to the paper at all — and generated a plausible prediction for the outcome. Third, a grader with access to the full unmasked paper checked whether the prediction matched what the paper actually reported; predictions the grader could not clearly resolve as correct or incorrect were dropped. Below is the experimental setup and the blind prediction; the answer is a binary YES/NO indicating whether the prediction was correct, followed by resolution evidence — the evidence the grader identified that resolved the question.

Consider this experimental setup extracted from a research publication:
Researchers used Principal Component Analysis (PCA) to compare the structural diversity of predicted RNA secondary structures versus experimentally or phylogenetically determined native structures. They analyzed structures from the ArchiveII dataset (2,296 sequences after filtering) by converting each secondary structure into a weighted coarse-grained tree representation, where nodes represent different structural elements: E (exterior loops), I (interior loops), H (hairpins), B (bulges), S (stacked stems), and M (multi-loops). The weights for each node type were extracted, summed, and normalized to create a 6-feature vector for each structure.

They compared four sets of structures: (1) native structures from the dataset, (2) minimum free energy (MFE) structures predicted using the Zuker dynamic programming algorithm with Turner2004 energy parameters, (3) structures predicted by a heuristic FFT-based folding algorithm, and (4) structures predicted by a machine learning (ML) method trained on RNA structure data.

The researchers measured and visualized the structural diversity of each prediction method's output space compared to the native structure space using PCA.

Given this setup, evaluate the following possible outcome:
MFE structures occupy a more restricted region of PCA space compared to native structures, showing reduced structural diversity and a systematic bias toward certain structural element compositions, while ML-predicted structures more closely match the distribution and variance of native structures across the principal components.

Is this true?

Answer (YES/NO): NO